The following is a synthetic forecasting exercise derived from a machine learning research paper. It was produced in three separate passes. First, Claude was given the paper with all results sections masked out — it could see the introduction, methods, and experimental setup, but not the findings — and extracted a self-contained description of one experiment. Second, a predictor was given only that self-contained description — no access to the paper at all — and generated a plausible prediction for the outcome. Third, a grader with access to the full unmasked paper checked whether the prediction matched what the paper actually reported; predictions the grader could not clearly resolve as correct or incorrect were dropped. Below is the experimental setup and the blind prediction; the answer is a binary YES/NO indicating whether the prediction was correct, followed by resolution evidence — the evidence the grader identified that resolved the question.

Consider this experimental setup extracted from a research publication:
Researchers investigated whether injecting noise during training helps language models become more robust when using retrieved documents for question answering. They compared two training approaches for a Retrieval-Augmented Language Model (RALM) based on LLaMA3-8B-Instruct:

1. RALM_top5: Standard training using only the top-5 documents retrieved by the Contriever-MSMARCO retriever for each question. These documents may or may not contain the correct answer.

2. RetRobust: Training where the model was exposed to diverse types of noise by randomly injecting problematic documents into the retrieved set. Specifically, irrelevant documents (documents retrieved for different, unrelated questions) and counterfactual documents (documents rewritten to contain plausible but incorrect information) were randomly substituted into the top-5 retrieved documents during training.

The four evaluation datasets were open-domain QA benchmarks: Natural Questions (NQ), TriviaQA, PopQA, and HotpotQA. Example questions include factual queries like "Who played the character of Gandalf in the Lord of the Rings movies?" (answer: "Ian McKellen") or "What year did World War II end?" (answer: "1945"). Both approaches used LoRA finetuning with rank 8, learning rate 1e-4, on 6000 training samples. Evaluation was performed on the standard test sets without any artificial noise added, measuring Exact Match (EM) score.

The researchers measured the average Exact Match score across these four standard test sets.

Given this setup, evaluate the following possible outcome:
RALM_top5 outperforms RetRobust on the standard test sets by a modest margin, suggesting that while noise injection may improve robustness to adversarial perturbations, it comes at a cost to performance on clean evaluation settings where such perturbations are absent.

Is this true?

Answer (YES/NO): NO